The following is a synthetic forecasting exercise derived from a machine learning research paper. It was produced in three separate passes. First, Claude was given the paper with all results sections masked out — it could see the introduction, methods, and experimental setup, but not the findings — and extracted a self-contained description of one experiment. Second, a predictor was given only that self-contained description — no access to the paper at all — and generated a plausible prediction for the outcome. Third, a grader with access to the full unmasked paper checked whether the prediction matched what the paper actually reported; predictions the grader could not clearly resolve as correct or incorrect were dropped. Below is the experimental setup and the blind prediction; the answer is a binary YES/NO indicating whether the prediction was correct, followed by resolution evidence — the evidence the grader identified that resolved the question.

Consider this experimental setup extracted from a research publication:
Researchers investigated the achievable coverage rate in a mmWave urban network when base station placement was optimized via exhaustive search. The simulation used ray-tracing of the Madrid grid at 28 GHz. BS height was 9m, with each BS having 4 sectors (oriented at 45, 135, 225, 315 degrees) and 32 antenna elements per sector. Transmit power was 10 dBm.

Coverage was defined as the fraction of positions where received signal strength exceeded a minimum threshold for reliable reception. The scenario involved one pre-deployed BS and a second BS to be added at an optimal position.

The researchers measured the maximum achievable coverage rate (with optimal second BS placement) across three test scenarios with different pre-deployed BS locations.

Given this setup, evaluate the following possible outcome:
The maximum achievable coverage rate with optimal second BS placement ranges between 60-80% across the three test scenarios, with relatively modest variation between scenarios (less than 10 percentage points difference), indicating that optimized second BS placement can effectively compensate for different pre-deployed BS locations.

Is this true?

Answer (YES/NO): NO